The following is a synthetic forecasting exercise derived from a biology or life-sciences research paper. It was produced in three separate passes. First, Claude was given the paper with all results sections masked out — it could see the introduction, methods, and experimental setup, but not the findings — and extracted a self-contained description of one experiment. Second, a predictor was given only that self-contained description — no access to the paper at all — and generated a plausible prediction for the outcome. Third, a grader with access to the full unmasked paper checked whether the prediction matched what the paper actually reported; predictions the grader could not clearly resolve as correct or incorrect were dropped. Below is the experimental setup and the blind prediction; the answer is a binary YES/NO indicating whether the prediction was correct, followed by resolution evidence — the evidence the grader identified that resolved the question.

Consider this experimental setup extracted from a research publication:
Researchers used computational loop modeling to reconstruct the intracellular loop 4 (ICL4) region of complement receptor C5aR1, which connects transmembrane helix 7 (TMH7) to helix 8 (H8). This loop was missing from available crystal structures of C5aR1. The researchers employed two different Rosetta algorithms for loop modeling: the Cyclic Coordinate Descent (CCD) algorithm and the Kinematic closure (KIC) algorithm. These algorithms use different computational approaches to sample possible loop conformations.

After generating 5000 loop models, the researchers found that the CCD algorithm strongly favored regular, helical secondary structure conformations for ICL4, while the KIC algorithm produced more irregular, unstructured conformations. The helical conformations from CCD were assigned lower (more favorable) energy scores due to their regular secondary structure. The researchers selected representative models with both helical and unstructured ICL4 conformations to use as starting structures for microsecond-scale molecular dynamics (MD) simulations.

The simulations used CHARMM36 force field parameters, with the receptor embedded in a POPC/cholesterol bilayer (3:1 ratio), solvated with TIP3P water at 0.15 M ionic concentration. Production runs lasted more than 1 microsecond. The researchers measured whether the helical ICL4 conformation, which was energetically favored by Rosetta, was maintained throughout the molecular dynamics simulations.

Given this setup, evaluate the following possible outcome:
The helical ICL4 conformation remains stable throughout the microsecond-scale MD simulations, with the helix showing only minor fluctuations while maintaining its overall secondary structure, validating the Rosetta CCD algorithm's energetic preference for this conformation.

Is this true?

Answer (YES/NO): NO